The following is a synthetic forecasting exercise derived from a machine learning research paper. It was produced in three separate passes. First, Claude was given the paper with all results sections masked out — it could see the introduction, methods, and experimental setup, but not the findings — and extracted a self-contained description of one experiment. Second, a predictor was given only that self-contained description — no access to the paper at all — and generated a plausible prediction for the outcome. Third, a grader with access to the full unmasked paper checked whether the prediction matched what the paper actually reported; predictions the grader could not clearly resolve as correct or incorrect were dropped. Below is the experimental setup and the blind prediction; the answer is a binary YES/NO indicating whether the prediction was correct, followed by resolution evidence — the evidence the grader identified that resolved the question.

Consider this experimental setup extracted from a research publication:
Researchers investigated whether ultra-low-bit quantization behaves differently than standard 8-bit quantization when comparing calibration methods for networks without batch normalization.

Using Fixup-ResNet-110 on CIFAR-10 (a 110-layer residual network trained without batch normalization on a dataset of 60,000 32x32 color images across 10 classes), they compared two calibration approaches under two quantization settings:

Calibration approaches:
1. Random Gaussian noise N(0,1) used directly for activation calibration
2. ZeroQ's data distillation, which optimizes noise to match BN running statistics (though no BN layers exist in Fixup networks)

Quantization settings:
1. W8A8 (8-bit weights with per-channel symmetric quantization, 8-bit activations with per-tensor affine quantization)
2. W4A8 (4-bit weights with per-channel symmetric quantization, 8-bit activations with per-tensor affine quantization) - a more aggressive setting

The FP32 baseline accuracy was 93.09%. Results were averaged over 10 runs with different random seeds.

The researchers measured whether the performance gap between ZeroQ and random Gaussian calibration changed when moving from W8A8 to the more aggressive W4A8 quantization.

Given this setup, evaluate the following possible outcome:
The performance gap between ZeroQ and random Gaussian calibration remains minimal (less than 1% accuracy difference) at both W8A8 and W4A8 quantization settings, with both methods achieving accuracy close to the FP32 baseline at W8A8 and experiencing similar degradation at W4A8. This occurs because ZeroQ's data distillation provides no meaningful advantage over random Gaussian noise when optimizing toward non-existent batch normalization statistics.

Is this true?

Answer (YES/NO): YES